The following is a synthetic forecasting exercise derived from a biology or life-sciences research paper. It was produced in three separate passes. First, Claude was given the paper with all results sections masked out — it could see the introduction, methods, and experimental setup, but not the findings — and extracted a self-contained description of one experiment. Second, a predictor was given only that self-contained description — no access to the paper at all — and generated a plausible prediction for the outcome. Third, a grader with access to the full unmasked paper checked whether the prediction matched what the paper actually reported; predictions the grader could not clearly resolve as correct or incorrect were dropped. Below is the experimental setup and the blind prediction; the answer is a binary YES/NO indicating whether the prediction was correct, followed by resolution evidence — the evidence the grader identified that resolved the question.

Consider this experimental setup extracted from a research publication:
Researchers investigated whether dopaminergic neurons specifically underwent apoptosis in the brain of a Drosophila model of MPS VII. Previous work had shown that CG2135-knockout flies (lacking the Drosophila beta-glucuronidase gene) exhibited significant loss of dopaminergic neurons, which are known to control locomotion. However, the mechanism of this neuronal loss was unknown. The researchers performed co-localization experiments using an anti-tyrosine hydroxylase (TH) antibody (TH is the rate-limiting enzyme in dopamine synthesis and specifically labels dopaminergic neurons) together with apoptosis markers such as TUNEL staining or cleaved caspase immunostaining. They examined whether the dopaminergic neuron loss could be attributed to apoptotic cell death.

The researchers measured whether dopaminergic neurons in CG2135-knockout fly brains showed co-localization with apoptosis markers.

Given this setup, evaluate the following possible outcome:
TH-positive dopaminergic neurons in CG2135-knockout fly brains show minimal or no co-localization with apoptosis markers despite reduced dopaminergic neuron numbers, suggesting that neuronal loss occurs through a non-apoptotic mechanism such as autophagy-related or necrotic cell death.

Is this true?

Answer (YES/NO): NO